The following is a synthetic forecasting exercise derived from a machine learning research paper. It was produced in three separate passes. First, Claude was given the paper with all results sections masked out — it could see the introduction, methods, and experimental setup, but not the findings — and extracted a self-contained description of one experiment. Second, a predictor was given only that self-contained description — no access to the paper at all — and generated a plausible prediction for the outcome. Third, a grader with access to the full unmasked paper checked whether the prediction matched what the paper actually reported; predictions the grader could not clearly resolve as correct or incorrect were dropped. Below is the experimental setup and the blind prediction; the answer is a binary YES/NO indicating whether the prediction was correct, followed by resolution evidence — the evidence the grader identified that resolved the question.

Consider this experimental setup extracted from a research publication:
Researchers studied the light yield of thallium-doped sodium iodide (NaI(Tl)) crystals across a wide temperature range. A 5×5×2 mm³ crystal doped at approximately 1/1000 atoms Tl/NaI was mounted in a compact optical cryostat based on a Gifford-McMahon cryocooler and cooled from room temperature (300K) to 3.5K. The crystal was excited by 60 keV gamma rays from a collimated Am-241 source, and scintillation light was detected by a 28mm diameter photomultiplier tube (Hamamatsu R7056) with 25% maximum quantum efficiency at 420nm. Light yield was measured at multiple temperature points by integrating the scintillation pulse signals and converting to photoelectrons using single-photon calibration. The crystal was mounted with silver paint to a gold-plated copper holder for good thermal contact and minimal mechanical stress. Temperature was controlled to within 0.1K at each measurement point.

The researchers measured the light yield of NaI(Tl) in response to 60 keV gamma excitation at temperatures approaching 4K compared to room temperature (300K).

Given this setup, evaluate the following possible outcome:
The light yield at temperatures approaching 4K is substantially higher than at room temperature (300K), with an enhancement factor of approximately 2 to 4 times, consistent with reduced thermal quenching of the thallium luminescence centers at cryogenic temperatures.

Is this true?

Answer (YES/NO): NO